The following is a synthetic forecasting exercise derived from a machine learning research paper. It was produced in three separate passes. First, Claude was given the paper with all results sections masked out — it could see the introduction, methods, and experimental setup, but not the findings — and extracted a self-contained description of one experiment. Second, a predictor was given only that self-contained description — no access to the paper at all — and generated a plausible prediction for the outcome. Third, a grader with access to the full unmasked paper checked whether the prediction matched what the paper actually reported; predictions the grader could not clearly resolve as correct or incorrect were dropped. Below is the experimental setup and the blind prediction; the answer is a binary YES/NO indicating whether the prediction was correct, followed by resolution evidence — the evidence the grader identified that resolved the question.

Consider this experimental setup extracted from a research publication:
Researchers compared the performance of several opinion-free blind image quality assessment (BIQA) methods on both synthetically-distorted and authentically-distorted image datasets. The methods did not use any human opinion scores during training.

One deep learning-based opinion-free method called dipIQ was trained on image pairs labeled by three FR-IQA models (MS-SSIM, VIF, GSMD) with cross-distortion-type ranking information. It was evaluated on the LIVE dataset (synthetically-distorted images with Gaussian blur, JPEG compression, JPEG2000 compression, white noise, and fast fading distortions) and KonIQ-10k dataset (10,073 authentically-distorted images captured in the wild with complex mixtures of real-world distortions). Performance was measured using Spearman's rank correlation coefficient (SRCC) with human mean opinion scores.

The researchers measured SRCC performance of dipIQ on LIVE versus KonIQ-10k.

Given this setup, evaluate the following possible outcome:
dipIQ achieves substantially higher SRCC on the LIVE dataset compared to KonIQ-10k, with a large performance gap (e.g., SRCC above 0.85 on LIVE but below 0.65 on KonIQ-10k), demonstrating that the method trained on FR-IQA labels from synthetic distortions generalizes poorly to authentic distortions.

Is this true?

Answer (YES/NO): YES